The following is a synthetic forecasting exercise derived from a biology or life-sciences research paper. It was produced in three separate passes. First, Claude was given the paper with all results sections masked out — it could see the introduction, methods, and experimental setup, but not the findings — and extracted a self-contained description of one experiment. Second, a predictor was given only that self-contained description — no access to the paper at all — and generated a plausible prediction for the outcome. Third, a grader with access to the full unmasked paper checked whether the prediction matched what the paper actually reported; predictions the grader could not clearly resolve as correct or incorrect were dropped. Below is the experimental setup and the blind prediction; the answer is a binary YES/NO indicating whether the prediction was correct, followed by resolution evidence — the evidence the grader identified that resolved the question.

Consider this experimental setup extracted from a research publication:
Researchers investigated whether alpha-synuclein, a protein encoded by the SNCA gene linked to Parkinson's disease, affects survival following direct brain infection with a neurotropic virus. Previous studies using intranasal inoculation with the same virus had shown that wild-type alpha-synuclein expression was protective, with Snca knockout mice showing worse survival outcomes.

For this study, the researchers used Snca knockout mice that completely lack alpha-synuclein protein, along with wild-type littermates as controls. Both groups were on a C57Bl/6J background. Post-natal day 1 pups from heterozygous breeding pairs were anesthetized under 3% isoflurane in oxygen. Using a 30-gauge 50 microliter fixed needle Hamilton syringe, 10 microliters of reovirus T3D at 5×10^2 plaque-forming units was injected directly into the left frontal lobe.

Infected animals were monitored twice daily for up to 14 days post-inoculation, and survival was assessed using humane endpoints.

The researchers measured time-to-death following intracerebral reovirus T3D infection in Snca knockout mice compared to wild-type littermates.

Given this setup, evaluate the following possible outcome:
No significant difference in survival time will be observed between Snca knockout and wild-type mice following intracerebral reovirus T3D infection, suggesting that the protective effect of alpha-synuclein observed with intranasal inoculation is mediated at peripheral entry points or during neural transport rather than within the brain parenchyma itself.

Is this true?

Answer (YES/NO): YES